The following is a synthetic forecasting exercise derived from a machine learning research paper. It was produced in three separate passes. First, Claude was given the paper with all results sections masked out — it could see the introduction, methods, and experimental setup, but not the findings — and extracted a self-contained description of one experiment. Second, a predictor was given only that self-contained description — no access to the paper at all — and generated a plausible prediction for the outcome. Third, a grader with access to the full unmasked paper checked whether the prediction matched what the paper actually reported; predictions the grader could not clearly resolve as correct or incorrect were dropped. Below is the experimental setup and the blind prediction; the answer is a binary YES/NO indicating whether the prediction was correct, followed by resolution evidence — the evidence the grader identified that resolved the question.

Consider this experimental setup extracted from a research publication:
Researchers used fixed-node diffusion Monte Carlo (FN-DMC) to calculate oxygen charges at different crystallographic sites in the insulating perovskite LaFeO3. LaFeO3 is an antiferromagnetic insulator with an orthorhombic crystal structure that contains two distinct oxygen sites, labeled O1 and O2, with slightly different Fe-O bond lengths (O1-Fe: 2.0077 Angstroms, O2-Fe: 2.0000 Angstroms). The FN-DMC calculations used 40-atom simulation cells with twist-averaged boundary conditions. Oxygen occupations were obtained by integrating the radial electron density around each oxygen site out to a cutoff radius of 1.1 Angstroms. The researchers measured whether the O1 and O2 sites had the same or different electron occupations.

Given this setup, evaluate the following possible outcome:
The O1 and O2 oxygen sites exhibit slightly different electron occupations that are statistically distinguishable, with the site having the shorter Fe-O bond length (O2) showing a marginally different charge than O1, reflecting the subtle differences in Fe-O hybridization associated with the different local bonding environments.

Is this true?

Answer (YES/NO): YES